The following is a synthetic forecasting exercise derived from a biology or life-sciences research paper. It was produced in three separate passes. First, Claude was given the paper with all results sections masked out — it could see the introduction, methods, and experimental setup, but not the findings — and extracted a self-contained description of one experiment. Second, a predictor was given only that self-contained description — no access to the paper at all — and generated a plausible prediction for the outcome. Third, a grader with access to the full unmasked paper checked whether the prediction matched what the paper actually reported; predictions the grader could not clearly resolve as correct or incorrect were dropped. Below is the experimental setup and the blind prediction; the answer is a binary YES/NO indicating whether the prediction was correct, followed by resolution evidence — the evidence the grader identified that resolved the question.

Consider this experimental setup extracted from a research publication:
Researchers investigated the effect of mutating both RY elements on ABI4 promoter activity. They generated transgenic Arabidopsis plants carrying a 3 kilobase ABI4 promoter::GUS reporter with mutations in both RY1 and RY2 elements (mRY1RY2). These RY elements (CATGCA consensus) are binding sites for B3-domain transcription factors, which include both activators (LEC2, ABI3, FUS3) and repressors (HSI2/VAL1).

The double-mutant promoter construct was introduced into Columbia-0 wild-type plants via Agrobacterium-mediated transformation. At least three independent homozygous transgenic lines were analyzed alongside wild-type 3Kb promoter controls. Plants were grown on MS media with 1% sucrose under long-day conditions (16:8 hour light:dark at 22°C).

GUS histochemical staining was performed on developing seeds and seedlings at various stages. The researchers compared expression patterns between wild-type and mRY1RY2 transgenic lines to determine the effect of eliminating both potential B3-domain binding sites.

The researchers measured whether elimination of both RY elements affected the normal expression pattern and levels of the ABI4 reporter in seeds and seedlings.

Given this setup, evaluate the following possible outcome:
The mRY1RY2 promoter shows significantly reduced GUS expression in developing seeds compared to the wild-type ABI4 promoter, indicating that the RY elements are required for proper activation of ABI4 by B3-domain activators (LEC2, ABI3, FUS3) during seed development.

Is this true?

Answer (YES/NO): YES